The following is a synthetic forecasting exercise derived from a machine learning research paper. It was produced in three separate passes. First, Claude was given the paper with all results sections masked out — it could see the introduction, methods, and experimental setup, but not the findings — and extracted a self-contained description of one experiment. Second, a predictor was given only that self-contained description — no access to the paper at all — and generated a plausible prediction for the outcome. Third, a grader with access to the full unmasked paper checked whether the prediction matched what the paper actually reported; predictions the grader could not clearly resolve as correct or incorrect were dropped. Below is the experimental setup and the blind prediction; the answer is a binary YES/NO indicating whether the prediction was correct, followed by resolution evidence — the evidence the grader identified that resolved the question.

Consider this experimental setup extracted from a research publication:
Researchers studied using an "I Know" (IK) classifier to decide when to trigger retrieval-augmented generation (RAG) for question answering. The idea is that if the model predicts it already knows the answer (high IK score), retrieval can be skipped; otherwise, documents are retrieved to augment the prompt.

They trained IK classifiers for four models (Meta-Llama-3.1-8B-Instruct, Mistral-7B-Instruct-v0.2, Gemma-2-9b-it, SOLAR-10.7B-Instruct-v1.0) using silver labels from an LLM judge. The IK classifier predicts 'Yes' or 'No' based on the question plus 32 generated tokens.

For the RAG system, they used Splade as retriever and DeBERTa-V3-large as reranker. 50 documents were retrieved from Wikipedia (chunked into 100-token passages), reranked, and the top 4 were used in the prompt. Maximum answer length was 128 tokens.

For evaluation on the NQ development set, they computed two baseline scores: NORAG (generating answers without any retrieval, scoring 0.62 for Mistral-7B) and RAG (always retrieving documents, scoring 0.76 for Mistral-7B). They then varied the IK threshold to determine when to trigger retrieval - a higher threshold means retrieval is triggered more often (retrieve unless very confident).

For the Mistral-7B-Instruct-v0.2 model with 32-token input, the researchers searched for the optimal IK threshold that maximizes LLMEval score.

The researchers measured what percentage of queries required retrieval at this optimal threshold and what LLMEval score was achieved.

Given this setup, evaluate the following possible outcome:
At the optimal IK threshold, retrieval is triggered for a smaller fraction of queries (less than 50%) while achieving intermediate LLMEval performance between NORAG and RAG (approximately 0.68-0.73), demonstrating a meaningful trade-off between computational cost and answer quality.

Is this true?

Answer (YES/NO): NO